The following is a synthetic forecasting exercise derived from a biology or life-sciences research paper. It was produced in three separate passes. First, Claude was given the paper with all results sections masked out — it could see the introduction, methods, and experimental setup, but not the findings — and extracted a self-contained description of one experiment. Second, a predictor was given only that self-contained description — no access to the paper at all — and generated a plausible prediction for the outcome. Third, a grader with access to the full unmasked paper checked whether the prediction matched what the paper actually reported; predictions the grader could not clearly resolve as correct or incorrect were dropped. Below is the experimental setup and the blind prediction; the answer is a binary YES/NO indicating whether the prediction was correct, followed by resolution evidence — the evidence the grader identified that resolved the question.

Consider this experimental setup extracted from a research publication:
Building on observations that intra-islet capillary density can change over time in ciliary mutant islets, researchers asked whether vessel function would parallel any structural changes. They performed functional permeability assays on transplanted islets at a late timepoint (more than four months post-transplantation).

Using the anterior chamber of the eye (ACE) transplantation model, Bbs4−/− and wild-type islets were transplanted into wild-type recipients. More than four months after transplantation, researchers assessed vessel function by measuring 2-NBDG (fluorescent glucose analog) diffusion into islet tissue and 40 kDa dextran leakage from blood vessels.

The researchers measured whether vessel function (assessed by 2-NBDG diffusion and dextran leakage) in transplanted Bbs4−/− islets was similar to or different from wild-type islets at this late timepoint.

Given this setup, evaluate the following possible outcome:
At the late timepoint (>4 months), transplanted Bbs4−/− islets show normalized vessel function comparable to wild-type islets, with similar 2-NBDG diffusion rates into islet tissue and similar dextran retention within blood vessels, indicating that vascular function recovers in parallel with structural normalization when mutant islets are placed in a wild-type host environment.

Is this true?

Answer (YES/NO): NO